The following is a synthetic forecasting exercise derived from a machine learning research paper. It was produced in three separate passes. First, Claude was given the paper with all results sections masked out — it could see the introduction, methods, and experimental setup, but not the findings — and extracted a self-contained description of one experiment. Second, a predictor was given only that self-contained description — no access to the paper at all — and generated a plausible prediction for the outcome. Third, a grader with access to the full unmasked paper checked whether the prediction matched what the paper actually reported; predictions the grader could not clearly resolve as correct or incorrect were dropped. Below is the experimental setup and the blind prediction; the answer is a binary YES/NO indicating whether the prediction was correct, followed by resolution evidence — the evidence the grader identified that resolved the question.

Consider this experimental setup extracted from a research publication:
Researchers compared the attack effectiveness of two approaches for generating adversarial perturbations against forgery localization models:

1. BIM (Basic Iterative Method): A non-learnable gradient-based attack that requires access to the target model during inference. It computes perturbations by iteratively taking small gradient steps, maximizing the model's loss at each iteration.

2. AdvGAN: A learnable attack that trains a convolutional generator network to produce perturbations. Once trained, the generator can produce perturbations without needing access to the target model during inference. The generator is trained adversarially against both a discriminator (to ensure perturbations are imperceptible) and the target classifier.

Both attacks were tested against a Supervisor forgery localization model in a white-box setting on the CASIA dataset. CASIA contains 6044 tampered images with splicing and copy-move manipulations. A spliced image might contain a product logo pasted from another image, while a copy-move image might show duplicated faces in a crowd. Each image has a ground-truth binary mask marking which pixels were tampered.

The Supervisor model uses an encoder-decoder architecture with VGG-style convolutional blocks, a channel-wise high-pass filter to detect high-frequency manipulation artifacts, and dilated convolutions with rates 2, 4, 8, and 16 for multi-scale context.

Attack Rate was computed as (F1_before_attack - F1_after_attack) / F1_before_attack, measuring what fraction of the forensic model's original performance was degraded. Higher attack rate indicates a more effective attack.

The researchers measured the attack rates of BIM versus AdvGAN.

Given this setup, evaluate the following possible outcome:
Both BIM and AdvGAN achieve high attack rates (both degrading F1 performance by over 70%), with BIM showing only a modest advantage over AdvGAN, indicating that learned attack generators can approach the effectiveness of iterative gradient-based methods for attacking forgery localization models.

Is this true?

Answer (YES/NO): NO